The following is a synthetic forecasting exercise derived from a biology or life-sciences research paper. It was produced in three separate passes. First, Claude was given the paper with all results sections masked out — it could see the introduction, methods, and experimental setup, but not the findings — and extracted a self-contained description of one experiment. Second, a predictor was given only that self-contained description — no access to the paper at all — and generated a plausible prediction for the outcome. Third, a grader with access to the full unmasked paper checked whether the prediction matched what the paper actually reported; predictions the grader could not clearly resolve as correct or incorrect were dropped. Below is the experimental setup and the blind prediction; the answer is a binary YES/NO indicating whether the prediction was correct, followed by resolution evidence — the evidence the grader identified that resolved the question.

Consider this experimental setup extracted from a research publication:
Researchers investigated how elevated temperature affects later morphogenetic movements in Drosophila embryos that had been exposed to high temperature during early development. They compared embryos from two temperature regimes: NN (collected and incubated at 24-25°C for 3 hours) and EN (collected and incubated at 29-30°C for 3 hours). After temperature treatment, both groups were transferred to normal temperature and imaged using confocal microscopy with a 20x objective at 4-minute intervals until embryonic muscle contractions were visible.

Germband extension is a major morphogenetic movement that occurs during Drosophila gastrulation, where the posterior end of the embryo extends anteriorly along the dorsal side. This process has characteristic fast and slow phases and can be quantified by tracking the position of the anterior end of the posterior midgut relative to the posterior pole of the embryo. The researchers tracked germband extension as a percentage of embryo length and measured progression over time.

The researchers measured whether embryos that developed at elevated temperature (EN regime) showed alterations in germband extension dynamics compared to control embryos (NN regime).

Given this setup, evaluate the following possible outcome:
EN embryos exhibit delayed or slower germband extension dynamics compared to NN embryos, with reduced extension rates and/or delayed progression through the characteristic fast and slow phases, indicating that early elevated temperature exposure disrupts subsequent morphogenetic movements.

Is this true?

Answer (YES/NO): NO